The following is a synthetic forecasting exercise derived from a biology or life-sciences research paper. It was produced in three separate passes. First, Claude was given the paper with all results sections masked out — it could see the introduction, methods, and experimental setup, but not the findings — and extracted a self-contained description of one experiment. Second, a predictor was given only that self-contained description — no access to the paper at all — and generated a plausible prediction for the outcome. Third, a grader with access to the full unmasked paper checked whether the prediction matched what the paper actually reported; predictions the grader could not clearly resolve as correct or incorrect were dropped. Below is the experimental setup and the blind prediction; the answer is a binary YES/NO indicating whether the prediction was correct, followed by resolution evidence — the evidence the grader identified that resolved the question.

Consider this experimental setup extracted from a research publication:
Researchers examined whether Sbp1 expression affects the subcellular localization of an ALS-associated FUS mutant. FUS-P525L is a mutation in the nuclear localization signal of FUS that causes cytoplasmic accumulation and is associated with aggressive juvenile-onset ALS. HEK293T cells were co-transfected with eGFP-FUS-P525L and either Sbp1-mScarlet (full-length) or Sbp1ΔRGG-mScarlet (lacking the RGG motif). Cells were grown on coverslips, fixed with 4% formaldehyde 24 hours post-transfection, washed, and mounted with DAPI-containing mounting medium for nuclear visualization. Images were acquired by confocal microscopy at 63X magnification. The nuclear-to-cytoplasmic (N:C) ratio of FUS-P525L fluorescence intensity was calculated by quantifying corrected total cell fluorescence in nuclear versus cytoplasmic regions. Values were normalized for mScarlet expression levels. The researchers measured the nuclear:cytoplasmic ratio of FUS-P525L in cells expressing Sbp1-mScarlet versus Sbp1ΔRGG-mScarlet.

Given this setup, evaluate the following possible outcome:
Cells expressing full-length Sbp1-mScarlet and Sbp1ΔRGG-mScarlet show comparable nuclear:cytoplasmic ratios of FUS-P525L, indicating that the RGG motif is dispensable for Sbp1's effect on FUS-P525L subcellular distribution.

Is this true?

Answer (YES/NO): NO